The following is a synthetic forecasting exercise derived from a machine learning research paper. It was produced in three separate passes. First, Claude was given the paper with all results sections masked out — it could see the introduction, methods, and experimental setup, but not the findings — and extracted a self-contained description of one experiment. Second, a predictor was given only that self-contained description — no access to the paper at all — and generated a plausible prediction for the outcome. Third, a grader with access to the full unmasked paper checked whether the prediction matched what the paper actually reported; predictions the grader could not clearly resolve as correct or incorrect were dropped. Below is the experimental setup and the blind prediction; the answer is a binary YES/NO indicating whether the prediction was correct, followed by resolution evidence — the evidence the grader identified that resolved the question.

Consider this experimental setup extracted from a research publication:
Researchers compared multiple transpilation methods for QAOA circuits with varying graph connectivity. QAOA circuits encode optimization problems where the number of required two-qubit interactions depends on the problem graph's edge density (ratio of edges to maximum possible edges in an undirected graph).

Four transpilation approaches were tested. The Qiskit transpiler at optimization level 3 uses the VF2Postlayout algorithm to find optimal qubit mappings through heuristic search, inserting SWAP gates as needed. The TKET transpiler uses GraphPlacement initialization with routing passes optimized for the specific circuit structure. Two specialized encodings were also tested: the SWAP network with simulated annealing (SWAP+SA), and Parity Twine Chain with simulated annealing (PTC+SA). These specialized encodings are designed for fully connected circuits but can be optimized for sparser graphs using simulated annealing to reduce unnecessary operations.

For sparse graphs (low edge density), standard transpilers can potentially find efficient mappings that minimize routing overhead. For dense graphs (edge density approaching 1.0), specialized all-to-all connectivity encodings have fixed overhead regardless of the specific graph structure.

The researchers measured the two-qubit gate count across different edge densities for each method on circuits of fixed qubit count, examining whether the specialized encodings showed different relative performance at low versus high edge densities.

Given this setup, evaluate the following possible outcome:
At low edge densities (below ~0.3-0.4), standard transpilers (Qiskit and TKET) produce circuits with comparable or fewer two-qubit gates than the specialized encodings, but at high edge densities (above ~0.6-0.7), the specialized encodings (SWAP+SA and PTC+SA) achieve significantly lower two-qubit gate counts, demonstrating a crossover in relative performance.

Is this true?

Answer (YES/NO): YES